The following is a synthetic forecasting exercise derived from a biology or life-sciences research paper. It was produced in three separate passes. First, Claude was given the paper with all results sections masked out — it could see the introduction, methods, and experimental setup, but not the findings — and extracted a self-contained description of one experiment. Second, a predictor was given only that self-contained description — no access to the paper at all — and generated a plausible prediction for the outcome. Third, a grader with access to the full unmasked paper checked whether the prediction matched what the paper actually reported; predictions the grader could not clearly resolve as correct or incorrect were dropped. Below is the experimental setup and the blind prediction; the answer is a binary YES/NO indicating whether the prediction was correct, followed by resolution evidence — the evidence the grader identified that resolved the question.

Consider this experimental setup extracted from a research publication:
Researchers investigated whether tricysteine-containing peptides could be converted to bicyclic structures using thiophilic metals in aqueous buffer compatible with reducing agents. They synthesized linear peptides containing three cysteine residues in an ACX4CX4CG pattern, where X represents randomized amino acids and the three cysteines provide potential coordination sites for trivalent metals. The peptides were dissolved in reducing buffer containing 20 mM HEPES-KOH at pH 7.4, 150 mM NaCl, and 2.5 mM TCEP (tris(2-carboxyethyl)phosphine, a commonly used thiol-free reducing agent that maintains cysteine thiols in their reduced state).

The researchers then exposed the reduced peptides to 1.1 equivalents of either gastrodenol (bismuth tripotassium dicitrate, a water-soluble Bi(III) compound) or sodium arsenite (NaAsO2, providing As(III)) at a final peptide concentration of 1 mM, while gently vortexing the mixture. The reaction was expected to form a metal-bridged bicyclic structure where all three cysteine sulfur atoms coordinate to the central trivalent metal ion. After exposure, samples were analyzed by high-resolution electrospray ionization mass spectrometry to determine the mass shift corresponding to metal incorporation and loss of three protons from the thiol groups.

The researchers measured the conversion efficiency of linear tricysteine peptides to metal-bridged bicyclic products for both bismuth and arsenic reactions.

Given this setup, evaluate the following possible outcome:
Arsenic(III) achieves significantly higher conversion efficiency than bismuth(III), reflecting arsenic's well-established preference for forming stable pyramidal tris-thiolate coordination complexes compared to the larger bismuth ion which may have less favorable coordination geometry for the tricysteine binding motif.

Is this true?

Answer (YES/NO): NO